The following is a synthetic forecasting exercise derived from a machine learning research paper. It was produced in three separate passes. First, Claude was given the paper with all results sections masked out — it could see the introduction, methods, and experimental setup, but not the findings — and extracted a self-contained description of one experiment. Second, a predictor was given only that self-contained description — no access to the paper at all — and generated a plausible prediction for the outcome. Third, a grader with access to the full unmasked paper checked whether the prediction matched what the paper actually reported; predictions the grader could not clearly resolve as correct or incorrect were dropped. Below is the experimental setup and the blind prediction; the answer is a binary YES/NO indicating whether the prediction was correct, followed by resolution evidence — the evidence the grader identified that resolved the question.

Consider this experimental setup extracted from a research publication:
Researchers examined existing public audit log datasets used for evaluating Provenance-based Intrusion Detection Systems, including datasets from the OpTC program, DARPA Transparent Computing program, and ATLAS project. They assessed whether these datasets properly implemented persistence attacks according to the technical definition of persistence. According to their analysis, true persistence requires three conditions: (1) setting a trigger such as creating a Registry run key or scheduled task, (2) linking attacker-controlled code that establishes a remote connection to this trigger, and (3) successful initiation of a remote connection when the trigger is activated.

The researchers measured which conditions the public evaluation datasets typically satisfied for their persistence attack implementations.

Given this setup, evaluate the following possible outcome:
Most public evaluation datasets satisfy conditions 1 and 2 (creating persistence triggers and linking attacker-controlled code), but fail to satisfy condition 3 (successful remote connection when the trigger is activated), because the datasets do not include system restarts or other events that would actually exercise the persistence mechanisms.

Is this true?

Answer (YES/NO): NO